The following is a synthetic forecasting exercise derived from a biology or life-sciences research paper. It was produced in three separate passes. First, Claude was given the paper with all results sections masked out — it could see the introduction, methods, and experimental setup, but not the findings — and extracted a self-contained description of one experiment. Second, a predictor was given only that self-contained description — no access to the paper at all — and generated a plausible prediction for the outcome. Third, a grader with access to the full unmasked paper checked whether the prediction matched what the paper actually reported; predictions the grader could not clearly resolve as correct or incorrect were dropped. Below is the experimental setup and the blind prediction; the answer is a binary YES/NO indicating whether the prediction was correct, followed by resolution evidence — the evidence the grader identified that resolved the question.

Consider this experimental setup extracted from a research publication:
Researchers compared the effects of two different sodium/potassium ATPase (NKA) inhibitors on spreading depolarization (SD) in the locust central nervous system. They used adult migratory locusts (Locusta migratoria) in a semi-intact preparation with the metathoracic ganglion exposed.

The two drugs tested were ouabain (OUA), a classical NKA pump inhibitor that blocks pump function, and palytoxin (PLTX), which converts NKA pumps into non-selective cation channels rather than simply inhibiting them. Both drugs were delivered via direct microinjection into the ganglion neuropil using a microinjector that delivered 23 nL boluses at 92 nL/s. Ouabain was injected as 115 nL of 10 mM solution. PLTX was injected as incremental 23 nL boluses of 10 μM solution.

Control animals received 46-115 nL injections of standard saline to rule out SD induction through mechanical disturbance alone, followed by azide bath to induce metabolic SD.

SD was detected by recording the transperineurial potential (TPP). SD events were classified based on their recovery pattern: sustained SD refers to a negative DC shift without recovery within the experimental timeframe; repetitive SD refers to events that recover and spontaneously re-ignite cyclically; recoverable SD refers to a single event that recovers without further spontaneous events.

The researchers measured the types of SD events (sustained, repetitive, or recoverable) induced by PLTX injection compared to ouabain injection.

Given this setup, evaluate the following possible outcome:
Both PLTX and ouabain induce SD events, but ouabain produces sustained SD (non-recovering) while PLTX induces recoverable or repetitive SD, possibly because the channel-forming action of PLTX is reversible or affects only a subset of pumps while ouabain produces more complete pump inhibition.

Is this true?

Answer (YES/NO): NO